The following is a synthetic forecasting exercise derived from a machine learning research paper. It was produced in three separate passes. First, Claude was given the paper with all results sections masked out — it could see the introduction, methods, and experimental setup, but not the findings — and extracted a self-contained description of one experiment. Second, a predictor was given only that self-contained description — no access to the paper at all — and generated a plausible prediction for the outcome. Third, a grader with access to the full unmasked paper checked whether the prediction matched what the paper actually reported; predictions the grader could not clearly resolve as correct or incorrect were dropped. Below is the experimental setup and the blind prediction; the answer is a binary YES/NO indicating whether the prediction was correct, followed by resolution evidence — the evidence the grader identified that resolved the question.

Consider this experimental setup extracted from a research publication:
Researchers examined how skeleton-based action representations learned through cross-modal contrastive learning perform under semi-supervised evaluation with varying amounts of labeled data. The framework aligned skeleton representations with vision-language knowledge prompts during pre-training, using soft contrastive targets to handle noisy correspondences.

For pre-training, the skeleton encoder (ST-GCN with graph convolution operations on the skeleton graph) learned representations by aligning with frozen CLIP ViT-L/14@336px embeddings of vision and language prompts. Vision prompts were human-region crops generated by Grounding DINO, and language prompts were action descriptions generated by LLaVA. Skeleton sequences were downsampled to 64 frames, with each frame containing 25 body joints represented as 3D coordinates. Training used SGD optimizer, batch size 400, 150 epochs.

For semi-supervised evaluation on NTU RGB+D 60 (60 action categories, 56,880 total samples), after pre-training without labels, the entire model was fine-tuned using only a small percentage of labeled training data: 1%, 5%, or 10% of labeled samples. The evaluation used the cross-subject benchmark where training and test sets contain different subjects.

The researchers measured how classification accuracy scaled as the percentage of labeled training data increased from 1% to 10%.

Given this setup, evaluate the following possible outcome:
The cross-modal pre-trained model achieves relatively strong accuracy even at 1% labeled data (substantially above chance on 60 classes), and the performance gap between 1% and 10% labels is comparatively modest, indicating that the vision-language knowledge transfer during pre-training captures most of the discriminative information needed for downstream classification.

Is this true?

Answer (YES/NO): NO